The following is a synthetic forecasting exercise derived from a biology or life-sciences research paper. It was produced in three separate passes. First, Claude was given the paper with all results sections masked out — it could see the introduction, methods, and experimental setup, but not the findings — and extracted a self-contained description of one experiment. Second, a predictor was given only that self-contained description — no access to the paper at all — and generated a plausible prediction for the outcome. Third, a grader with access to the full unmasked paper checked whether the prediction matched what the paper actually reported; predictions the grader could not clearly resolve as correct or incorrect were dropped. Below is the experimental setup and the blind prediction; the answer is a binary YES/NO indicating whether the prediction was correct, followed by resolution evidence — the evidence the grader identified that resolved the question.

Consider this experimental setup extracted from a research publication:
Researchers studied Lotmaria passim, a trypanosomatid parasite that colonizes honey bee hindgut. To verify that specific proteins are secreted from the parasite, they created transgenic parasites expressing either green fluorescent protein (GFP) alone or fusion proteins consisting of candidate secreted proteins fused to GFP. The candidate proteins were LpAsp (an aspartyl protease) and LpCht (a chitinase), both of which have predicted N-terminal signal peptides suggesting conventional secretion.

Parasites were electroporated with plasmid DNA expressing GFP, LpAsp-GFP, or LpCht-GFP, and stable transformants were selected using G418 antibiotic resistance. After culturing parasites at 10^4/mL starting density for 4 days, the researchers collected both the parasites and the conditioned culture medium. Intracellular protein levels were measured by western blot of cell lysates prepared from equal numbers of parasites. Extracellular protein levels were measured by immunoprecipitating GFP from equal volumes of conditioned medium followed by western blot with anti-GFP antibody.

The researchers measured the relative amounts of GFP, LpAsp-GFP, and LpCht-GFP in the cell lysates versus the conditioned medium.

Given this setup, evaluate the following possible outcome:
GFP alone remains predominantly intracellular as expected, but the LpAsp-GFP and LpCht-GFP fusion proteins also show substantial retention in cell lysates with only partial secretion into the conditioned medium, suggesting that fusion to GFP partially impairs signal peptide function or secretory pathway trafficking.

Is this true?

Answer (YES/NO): NO